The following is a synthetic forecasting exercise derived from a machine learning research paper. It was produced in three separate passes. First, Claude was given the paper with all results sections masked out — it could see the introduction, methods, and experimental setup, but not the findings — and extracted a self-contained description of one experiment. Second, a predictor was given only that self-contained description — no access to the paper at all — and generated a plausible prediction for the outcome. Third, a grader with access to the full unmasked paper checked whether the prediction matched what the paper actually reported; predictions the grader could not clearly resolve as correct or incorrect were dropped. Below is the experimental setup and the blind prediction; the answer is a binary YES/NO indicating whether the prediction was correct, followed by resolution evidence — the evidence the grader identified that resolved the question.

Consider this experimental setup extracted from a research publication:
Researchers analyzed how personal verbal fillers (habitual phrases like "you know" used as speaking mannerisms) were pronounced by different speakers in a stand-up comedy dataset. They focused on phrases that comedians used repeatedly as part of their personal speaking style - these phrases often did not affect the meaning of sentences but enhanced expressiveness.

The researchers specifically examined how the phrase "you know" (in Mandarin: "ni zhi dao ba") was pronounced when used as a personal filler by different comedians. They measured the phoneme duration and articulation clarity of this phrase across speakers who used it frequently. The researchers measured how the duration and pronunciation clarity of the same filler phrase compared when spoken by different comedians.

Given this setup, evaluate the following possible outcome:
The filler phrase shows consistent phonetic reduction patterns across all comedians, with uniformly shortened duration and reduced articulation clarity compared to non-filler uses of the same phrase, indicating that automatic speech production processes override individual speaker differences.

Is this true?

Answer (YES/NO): NO